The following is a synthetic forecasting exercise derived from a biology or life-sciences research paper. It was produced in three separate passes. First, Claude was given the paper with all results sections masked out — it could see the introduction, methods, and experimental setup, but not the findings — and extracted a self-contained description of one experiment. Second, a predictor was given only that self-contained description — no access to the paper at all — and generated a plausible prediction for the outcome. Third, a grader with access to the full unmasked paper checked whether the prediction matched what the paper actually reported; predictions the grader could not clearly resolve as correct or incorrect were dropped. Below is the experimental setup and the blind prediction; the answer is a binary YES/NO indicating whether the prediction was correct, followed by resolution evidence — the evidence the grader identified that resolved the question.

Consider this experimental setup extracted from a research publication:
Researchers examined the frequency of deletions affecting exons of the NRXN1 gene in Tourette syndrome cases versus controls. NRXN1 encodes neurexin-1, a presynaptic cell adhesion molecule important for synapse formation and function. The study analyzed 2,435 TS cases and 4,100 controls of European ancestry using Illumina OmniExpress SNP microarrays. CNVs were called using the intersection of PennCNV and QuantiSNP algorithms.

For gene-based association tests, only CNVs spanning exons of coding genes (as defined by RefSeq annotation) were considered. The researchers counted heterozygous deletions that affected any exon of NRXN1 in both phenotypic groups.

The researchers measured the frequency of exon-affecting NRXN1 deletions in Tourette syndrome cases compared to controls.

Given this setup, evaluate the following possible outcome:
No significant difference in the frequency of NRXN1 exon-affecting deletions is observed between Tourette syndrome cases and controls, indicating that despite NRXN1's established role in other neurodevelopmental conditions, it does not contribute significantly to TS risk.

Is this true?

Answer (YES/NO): NO